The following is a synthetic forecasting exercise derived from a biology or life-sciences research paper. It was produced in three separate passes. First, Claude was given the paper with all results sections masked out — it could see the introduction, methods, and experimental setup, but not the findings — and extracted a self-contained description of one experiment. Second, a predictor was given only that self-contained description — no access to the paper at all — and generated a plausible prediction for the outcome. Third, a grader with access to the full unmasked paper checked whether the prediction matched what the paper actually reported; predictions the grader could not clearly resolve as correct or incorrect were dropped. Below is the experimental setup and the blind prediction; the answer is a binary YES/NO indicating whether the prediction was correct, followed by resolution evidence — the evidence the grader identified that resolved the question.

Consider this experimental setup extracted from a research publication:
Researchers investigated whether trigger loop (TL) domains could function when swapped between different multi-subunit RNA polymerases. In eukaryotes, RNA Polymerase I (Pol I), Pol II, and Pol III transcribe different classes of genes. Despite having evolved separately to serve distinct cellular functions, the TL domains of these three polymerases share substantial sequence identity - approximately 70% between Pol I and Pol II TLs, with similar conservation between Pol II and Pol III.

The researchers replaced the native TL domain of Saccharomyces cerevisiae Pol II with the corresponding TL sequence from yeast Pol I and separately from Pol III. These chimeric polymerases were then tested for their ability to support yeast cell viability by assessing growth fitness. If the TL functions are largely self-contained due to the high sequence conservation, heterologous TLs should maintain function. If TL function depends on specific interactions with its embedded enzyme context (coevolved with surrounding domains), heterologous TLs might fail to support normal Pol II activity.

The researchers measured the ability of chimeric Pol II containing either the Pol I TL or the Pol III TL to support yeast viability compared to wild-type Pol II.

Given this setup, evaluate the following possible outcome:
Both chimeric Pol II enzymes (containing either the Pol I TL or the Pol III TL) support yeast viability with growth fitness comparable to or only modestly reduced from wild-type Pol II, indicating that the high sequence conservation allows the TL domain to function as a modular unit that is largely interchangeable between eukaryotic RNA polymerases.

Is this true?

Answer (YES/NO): NO